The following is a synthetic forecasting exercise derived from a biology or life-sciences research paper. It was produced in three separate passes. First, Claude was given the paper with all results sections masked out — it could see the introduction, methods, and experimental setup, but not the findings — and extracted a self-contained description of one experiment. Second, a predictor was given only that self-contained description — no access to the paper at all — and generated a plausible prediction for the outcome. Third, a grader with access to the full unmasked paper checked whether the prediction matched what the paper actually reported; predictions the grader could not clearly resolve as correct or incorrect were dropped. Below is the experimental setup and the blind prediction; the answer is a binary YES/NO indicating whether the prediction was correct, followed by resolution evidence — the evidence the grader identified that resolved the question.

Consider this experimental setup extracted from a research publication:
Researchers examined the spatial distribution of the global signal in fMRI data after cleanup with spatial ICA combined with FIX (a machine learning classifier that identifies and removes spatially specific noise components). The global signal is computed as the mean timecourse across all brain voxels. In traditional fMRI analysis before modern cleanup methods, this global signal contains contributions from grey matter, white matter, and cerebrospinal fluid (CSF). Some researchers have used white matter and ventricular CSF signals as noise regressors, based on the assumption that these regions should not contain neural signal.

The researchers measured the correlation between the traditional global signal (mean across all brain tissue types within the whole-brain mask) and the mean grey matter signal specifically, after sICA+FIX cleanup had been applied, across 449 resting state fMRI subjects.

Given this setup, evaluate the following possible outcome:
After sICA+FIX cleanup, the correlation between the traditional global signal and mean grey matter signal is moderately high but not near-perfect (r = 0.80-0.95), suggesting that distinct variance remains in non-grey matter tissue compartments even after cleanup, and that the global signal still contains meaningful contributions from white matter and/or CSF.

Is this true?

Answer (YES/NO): NO